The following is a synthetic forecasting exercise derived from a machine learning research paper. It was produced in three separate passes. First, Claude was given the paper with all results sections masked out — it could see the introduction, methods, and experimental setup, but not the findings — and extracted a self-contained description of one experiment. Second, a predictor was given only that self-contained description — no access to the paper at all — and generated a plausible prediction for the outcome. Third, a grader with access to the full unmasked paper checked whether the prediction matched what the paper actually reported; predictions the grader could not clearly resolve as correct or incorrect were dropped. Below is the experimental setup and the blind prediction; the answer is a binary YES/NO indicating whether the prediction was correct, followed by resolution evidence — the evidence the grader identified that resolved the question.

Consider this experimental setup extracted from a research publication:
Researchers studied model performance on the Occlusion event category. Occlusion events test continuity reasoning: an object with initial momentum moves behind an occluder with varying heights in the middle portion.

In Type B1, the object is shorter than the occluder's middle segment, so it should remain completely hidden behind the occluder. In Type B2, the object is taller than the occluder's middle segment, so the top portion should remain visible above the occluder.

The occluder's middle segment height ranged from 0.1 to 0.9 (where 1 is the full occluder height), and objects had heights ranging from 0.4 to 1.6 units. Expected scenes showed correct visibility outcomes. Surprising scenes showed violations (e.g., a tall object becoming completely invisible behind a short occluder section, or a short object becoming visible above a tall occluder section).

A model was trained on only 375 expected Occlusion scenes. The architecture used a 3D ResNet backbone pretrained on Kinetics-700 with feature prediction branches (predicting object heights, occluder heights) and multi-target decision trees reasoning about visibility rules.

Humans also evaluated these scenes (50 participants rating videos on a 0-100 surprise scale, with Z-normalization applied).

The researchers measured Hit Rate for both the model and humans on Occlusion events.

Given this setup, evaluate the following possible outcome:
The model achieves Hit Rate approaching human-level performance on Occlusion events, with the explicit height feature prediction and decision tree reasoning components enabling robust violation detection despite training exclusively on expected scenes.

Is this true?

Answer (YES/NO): NO